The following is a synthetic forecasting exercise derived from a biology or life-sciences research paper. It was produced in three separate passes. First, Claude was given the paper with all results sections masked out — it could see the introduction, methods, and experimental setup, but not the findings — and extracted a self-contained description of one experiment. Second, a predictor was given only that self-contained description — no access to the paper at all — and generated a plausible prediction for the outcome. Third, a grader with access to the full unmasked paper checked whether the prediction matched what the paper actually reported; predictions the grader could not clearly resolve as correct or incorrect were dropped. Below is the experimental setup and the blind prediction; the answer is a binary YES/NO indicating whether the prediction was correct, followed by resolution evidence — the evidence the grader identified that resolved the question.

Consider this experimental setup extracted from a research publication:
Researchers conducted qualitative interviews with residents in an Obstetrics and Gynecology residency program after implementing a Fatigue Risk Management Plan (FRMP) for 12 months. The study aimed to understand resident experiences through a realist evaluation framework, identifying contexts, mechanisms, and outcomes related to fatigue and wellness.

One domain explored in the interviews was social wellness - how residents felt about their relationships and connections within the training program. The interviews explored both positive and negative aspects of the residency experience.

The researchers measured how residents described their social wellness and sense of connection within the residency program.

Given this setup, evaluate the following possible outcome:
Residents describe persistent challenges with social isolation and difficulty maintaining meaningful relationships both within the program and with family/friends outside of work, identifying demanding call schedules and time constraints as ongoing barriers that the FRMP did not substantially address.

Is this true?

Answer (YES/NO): NO